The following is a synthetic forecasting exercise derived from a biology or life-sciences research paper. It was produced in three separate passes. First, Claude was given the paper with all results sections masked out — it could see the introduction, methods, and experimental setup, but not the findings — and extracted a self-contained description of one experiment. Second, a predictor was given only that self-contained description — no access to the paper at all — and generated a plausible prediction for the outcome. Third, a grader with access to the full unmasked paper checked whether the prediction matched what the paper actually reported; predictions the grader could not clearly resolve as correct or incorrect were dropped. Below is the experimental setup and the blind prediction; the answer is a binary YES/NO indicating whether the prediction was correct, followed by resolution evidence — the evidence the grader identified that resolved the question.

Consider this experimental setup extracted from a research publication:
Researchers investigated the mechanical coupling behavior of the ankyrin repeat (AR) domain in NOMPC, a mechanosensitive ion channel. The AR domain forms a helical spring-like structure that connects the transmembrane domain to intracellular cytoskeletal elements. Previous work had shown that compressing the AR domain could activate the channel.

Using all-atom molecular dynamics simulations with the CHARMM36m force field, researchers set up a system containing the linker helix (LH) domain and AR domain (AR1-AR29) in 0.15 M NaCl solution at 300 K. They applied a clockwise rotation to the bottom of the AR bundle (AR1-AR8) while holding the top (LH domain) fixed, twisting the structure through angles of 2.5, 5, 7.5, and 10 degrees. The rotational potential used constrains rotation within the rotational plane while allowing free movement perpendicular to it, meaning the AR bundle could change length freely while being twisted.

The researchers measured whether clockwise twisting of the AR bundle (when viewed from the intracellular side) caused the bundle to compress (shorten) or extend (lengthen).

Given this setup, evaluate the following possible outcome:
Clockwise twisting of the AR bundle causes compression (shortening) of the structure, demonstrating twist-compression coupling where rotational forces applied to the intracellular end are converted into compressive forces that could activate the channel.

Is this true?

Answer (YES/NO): YES